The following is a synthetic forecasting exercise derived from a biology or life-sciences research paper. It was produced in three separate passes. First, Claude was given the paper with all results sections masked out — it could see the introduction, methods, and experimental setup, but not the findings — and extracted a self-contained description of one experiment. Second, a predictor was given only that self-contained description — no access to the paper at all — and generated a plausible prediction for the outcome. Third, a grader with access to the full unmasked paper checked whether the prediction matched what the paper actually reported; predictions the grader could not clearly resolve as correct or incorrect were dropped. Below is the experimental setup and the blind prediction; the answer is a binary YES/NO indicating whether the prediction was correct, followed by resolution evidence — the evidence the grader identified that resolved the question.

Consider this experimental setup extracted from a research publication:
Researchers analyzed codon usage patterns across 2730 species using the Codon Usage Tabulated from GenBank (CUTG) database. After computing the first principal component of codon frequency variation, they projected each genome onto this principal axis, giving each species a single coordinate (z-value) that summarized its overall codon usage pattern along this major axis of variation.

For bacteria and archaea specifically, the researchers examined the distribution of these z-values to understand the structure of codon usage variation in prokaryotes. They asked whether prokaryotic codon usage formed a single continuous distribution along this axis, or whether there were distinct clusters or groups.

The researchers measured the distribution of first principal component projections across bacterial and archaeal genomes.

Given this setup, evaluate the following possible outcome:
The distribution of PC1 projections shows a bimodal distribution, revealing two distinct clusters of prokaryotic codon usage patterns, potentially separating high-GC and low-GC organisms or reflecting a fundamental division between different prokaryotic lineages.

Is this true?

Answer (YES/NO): YES